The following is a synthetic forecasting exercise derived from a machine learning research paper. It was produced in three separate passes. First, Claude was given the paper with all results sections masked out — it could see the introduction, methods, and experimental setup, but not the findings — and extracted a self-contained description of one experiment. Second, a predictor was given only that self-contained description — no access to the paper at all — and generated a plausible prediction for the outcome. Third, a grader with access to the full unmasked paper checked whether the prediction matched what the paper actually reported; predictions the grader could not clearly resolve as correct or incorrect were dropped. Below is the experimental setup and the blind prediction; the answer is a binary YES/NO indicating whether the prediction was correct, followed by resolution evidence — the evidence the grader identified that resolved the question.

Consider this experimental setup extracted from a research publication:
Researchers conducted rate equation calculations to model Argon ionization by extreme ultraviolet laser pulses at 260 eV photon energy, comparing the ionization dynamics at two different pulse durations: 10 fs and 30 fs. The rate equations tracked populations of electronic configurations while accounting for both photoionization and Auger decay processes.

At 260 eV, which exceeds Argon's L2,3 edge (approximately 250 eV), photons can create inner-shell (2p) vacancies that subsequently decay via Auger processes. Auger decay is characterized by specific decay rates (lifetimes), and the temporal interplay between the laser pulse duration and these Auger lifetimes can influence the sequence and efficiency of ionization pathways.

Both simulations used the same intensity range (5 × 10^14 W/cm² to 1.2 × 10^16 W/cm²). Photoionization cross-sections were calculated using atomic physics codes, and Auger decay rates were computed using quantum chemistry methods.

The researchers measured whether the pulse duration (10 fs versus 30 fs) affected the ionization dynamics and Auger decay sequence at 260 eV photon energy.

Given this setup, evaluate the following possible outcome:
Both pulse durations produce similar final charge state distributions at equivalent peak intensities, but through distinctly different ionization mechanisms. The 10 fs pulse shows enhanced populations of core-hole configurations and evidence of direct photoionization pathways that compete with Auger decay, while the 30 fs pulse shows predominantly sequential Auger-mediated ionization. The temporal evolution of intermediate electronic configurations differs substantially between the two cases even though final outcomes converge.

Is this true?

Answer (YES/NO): NO